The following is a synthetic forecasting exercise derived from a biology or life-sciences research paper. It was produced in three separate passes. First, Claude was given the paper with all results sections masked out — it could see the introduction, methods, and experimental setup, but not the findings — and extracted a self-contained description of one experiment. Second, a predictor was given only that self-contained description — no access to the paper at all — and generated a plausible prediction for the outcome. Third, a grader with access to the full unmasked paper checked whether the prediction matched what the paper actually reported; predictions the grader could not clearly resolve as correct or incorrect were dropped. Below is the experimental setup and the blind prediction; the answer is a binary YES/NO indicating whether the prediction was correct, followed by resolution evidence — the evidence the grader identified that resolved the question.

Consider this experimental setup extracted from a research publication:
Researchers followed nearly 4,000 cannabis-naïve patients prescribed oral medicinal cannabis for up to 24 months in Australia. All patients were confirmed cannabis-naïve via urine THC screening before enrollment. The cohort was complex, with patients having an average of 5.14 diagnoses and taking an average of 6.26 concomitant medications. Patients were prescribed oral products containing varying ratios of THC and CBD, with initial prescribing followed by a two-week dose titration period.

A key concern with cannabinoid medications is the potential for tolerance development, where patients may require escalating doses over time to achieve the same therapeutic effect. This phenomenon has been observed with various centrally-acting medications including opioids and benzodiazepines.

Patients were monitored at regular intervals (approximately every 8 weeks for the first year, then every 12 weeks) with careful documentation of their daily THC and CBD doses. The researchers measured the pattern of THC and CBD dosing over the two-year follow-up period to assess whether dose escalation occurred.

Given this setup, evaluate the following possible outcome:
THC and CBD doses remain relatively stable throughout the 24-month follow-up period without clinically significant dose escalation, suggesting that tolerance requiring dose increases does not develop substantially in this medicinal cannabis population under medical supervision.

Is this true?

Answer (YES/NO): YES